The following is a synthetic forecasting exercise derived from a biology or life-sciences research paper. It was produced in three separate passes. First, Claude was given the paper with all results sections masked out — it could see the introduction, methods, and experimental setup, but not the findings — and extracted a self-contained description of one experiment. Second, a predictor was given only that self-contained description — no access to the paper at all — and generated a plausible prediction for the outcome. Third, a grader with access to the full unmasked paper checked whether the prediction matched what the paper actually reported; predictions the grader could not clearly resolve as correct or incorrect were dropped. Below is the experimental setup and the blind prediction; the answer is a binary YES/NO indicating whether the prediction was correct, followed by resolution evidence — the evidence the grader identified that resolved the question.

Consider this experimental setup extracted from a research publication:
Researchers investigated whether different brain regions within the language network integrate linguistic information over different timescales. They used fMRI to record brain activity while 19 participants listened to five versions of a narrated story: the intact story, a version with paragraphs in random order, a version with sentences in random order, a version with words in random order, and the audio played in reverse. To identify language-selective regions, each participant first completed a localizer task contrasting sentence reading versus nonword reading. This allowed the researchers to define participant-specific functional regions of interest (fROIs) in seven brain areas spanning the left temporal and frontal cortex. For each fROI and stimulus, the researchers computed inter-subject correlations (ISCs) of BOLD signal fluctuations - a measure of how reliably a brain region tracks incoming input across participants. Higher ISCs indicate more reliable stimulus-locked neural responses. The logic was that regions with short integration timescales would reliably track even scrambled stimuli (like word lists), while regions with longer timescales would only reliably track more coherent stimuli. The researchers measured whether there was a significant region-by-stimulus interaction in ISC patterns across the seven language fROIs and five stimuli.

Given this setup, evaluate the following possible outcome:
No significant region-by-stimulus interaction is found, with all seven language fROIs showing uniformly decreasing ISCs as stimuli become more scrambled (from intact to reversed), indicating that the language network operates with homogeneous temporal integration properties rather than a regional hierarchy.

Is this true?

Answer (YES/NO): NO